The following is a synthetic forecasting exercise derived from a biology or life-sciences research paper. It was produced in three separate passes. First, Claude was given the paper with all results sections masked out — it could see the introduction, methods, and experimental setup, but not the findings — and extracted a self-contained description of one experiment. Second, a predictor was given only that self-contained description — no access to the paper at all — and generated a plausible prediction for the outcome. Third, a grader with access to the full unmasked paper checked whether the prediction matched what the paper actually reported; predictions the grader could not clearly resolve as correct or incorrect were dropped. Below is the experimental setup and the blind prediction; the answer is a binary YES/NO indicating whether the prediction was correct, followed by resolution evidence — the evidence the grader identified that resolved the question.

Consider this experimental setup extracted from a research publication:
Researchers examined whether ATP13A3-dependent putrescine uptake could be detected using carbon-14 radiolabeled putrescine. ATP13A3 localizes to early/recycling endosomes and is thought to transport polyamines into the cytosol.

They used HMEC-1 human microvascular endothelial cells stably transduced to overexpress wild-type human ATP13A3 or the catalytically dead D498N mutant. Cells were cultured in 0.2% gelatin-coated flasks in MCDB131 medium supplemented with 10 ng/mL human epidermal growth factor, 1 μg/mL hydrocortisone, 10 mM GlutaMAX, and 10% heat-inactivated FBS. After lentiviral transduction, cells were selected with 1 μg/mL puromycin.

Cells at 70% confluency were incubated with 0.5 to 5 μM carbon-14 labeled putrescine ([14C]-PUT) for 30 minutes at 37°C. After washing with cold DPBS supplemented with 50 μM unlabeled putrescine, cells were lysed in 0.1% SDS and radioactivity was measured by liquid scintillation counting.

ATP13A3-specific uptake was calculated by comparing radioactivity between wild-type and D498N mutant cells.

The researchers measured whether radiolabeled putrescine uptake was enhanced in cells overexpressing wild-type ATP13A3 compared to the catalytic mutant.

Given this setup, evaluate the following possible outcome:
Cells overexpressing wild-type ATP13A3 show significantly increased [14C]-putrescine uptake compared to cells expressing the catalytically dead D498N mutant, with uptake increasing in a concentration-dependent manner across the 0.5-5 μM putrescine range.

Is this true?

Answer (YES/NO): YES